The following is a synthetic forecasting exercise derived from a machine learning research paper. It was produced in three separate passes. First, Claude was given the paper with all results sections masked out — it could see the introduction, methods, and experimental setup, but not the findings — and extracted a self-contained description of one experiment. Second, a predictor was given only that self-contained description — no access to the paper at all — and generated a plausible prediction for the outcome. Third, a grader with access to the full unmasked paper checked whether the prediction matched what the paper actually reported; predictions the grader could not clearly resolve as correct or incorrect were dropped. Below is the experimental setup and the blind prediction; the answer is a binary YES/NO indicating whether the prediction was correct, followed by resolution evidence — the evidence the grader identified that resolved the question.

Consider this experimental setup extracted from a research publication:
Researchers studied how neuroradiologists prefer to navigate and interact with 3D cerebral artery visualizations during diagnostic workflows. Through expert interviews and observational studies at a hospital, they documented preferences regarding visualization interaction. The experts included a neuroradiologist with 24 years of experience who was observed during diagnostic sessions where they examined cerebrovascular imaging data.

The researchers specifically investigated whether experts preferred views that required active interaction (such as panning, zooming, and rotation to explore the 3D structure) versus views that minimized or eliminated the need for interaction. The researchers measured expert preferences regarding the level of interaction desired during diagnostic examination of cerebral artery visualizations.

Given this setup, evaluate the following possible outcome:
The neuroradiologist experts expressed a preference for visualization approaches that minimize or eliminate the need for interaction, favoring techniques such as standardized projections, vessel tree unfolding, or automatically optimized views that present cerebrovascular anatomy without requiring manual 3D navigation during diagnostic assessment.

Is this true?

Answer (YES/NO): YES